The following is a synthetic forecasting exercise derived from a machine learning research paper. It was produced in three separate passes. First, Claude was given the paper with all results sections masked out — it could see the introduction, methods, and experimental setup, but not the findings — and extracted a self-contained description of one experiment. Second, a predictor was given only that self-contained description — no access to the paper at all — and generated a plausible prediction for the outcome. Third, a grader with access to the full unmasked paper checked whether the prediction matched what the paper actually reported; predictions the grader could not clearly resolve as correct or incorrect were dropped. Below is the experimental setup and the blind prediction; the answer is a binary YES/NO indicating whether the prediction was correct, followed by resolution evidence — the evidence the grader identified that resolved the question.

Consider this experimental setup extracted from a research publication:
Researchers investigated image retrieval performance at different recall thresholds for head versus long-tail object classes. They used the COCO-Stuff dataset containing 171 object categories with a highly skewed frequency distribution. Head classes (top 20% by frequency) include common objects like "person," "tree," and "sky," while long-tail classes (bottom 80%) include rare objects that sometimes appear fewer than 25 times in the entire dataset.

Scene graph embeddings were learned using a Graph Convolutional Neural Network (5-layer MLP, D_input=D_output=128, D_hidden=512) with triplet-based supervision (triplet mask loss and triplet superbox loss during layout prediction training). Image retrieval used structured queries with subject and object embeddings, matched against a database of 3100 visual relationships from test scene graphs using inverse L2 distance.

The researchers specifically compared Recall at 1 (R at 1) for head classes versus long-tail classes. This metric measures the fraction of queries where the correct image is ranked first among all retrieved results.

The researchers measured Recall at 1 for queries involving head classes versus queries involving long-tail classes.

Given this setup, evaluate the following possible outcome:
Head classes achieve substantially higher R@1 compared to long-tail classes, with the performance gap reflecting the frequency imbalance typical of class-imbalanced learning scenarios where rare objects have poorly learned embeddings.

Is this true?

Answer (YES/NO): NO